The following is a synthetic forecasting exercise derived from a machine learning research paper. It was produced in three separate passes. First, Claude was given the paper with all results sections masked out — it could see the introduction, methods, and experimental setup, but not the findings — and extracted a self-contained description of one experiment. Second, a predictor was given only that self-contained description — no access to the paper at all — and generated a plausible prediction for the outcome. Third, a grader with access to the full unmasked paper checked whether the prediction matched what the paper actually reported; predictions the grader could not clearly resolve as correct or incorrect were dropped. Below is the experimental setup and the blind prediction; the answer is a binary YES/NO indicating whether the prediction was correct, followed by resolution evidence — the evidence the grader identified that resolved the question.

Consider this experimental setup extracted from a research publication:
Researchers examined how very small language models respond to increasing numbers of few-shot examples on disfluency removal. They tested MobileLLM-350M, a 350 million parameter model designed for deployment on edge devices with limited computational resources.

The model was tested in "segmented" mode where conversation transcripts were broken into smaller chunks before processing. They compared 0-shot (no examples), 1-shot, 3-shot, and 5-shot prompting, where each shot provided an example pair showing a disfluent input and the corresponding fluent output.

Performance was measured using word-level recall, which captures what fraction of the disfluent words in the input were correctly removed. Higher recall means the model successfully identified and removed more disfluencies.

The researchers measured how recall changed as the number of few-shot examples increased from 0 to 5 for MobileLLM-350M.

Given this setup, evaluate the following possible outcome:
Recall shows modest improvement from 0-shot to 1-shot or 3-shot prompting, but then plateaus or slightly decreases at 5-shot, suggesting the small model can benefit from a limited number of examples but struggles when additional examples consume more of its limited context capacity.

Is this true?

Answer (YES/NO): NO